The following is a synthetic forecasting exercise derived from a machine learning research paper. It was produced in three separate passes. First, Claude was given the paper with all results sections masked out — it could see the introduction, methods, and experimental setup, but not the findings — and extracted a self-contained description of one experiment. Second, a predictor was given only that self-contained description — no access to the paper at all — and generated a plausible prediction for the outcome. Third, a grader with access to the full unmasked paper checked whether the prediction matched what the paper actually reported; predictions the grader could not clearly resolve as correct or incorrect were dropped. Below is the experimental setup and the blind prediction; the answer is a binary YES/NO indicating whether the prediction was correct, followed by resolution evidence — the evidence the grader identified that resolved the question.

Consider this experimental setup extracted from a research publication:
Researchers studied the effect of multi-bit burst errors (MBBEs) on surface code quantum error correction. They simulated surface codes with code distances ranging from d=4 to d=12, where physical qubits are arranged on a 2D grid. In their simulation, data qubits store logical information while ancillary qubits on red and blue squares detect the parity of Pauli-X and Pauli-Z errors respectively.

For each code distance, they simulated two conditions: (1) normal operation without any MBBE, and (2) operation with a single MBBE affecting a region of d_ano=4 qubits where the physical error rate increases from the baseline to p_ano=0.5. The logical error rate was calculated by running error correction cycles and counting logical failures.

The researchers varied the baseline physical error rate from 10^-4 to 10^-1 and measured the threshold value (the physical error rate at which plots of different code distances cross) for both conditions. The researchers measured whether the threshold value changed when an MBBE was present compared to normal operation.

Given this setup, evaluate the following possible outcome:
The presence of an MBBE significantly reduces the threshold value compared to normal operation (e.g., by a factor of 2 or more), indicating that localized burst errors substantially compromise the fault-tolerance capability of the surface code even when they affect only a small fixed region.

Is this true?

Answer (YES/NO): NO